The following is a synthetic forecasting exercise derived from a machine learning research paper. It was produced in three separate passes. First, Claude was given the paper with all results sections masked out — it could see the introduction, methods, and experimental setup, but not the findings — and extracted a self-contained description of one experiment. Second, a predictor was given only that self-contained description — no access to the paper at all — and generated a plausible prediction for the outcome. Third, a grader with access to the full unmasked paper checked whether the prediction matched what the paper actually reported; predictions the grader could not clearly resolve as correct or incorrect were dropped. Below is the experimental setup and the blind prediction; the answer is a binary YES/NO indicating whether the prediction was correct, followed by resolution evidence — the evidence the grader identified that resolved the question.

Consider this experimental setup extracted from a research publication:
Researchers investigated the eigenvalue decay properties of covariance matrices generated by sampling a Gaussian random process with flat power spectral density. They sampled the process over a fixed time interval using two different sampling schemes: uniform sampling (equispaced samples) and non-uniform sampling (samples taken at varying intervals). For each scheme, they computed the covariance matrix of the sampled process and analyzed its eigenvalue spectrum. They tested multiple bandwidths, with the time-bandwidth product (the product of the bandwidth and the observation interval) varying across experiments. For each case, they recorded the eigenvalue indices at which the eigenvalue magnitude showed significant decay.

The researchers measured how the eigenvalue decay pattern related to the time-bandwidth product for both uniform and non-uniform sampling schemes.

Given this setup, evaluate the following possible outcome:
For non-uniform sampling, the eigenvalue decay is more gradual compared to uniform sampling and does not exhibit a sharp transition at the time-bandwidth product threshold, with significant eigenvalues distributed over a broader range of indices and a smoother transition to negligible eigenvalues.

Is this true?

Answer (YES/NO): NO